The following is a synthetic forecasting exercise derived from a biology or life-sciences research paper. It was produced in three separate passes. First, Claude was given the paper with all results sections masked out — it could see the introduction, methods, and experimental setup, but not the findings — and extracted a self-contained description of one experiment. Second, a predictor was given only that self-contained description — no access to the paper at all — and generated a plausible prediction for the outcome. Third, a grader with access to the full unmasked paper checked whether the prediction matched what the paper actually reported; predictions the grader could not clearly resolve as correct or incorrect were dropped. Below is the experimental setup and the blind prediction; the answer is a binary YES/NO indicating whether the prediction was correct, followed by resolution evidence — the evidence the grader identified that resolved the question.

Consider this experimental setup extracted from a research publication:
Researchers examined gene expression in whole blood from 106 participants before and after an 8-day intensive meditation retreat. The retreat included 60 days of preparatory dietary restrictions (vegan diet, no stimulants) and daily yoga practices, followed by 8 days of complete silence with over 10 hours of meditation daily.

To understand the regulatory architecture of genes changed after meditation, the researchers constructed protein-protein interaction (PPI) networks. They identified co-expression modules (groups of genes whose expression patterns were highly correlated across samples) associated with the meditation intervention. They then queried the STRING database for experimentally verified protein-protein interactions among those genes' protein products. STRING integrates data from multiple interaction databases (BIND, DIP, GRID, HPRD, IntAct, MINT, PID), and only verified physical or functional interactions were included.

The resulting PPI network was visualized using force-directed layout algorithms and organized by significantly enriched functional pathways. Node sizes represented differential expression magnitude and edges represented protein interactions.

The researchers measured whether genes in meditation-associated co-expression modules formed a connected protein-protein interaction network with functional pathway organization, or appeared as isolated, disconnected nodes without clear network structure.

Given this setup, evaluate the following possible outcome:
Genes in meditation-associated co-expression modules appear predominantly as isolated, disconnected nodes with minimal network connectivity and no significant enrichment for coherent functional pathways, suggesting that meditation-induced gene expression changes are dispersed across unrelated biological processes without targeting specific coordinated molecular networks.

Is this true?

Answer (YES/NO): NO